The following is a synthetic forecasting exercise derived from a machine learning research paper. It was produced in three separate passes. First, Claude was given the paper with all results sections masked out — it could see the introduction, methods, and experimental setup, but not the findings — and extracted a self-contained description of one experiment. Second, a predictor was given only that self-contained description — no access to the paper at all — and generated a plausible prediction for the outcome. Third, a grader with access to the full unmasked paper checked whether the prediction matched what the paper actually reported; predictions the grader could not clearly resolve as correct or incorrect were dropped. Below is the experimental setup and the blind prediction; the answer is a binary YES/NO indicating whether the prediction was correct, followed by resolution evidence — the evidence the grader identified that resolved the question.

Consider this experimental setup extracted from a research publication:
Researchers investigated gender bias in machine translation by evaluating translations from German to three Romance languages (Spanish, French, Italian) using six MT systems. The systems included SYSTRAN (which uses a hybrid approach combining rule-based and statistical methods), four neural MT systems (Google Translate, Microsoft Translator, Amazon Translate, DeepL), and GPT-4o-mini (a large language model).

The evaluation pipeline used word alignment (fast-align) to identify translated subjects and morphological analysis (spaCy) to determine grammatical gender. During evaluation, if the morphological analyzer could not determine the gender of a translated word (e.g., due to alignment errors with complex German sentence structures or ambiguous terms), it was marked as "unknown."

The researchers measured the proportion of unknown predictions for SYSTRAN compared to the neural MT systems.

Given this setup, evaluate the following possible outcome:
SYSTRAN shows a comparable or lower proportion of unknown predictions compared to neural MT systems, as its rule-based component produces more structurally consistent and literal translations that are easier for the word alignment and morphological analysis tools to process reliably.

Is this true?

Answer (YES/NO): YES